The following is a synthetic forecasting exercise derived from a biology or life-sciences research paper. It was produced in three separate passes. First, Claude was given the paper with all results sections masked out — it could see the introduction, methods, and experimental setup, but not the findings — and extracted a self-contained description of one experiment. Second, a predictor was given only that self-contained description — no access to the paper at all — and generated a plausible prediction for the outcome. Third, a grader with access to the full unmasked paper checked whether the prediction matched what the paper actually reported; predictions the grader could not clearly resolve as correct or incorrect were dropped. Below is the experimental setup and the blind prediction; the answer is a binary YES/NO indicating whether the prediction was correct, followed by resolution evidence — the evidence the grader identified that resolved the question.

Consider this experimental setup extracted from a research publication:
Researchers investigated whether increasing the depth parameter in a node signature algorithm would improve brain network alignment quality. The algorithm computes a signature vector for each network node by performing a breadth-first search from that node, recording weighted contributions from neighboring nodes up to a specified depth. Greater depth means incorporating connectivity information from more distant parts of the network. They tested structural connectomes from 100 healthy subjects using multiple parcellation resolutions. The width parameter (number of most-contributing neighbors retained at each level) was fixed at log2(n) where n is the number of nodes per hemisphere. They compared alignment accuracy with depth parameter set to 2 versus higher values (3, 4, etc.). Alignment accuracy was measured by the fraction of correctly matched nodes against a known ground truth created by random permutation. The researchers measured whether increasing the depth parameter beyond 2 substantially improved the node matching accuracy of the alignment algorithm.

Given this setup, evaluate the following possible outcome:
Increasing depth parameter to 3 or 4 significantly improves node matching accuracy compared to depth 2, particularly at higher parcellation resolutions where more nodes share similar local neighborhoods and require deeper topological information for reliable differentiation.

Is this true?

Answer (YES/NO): NO